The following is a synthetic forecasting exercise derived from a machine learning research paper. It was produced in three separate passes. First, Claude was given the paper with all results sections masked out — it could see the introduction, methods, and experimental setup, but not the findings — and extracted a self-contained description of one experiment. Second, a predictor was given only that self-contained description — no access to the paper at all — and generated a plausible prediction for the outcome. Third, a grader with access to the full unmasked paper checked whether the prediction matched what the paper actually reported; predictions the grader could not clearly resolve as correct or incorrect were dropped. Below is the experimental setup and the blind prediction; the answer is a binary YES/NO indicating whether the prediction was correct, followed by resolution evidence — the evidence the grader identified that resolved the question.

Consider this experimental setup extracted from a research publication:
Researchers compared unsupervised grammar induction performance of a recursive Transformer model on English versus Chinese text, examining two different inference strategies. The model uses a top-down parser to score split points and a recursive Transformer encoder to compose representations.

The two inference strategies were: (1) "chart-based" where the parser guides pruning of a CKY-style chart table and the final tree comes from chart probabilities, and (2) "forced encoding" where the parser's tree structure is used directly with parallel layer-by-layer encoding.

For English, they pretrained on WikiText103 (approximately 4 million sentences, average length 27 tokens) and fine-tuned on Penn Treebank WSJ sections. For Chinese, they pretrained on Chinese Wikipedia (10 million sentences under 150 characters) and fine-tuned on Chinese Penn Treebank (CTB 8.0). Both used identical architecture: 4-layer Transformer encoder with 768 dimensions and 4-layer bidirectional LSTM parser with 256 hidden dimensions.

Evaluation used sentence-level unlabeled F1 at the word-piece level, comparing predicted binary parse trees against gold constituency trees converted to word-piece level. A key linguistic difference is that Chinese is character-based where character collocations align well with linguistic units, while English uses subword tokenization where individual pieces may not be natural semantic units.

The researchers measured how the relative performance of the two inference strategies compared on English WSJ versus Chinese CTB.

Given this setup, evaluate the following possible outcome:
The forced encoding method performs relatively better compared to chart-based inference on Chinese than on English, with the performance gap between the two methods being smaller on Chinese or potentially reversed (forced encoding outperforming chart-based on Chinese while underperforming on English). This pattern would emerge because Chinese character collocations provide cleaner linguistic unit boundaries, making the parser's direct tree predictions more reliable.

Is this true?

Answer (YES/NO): NO